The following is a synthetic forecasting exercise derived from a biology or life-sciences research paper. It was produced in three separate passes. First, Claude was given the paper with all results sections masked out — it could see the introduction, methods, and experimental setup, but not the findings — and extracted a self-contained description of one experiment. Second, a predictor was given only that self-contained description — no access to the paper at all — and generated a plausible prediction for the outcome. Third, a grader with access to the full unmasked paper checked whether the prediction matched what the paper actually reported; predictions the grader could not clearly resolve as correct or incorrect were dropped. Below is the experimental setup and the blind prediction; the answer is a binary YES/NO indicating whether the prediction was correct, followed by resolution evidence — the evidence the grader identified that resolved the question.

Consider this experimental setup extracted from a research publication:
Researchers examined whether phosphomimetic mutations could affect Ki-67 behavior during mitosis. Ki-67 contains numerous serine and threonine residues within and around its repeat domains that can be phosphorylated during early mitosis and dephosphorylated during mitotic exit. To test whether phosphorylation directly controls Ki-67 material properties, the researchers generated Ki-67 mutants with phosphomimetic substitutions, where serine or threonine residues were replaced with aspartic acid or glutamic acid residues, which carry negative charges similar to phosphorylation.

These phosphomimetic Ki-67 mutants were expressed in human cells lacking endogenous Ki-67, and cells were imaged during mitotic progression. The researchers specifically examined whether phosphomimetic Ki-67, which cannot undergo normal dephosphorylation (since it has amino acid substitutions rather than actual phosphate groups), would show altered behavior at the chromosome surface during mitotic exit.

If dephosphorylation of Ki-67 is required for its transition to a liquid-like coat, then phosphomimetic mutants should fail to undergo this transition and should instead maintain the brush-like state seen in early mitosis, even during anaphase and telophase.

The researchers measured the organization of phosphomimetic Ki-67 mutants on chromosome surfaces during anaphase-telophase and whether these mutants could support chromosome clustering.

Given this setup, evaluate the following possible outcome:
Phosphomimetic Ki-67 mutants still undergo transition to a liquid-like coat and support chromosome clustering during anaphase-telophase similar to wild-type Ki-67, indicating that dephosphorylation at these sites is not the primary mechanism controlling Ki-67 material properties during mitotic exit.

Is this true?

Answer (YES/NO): NO